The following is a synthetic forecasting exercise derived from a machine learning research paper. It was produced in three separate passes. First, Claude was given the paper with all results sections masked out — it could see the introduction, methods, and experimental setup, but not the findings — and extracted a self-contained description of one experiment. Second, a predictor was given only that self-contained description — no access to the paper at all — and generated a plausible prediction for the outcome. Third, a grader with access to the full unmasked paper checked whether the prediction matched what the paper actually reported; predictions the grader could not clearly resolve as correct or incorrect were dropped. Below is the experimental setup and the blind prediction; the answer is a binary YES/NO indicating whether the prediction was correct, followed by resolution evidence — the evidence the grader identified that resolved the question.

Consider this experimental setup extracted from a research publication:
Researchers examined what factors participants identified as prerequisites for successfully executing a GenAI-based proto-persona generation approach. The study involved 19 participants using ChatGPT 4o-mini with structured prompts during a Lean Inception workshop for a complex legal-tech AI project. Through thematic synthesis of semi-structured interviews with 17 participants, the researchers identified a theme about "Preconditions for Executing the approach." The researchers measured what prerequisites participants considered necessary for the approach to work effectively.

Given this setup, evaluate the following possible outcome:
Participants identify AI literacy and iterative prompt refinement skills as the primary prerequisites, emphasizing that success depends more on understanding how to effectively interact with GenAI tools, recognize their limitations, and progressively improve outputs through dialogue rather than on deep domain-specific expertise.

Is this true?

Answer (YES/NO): NO